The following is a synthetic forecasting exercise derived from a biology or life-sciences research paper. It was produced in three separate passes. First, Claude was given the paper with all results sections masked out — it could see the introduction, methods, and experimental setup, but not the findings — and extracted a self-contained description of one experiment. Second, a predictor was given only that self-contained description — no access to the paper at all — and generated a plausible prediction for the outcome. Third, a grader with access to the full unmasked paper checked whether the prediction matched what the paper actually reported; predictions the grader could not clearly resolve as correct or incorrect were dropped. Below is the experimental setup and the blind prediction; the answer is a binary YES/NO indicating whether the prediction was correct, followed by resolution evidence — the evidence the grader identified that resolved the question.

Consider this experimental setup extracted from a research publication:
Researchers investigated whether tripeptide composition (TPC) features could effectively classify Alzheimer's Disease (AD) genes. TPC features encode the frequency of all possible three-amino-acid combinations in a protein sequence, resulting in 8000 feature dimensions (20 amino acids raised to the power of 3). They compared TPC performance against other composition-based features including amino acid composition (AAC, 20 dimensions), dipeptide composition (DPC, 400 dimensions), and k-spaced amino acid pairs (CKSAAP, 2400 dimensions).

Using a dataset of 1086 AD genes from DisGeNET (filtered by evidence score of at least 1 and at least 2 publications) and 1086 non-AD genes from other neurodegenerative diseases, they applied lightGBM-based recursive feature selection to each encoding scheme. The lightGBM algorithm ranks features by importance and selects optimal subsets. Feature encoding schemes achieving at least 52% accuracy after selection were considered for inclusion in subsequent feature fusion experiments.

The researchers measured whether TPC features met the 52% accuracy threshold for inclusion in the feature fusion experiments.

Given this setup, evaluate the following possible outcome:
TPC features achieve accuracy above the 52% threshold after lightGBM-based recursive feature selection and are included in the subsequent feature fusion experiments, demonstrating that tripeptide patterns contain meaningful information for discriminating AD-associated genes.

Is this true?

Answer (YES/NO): NO